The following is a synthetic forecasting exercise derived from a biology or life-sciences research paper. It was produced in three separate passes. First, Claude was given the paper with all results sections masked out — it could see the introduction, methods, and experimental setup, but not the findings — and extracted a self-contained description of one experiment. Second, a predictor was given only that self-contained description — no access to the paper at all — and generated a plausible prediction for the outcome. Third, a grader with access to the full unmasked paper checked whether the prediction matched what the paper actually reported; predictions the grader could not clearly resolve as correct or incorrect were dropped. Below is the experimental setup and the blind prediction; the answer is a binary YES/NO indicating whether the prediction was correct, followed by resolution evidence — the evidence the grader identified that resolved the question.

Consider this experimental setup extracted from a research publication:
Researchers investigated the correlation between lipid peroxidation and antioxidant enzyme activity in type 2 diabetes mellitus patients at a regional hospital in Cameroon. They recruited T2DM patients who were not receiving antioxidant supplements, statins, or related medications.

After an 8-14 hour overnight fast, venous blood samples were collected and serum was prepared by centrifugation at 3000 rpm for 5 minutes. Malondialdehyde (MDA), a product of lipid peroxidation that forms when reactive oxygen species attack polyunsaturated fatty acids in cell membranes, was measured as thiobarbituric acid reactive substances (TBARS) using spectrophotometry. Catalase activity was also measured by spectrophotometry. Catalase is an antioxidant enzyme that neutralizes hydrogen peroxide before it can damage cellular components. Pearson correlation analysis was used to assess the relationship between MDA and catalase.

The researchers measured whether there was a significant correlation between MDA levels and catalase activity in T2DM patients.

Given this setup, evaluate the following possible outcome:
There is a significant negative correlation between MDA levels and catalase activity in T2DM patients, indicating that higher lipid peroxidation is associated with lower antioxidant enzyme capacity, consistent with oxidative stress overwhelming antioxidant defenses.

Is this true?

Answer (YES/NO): YES